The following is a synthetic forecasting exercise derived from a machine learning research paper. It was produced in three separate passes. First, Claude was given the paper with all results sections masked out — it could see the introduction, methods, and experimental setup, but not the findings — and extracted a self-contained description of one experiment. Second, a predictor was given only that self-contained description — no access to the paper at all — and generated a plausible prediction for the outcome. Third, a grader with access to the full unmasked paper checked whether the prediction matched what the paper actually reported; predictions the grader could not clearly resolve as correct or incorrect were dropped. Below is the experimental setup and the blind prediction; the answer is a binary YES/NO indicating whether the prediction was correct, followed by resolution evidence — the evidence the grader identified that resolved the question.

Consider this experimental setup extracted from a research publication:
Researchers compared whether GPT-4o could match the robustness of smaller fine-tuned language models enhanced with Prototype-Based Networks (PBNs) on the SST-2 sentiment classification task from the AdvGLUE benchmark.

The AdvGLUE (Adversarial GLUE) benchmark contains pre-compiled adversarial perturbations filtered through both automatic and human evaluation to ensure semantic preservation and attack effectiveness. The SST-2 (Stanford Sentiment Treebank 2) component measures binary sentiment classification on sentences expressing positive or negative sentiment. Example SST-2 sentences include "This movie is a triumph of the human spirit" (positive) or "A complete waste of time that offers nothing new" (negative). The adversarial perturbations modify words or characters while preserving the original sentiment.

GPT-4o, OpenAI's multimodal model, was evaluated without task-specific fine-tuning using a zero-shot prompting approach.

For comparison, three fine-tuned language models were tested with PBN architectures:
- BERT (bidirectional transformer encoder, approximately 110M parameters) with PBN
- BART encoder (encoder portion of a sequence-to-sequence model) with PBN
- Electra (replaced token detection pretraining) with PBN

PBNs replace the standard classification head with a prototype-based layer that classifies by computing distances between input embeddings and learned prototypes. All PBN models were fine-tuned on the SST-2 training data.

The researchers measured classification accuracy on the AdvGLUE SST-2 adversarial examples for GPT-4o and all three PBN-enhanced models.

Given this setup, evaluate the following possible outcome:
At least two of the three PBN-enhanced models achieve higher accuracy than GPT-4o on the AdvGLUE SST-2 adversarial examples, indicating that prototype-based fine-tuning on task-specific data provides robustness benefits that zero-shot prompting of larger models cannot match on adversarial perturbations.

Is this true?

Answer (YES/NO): NO